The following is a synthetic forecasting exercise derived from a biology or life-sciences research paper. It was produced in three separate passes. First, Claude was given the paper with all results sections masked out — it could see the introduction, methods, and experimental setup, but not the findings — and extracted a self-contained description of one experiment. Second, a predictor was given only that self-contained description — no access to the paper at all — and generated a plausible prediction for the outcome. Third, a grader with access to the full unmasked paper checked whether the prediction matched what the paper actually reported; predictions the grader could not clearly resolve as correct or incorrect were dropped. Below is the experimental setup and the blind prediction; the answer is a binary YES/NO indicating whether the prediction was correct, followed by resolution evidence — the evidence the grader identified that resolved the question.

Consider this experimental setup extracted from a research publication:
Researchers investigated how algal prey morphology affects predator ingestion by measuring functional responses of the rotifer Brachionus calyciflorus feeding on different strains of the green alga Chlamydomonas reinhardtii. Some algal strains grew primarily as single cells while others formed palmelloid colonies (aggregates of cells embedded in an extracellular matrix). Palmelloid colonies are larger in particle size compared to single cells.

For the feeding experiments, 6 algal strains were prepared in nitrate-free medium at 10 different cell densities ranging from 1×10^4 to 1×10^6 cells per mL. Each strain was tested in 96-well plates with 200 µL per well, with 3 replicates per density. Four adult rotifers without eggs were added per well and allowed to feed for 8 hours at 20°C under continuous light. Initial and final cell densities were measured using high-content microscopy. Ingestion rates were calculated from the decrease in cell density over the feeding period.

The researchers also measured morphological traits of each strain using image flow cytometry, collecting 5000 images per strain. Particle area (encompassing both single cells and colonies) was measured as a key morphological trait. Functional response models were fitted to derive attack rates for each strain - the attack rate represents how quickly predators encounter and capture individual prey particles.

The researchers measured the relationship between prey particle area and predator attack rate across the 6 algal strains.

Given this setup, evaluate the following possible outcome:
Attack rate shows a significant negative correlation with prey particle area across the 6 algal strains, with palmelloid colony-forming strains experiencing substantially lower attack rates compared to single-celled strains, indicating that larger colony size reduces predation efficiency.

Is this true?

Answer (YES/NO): YES